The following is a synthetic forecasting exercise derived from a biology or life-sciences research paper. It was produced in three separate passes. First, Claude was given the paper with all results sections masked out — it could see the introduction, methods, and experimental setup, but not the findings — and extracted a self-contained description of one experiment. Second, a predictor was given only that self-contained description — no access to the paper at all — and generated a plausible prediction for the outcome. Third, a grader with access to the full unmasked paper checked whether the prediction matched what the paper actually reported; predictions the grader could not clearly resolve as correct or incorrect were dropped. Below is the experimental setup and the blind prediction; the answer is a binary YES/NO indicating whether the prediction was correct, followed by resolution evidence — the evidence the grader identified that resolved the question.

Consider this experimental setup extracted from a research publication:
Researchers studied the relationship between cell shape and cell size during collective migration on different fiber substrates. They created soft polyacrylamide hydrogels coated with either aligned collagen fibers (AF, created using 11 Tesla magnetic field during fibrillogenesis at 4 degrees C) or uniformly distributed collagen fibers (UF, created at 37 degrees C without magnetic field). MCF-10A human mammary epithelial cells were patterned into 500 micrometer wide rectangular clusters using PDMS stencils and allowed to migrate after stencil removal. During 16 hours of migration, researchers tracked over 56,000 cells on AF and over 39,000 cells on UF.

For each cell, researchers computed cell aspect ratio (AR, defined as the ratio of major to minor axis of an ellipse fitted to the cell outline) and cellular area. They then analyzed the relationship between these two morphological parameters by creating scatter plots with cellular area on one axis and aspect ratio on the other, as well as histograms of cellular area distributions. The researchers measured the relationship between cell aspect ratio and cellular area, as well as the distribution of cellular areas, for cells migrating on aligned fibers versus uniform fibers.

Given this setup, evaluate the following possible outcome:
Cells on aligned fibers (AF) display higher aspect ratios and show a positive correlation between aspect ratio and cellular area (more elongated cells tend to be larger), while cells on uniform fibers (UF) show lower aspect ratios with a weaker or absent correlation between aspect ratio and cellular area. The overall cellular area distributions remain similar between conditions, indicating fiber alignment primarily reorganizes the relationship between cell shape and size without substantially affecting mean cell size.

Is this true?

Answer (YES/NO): NO